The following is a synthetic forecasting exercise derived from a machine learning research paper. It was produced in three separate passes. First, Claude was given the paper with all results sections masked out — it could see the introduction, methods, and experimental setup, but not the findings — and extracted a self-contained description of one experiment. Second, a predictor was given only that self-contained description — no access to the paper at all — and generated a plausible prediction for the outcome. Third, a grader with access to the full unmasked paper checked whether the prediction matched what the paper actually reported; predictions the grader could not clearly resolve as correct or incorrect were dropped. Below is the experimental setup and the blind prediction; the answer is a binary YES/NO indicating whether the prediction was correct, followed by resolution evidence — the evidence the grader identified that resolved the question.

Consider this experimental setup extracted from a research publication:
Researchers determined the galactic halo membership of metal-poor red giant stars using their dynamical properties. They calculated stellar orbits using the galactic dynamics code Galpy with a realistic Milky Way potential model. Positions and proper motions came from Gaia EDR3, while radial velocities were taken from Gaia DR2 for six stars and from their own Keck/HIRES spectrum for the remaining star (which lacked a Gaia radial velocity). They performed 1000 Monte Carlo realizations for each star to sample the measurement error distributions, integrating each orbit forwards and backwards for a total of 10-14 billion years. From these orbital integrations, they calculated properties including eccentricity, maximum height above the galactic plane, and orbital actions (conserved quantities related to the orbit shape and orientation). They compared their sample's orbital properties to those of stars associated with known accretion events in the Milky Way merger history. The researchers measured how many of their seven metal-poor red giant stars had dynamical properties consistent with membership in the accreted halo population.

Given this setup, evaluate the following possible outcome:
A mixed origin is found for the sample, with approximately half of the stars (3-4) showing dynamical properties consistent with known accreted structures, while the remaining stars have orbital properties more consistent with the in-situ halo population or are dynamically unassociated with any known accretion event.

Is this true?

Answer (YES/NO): NO